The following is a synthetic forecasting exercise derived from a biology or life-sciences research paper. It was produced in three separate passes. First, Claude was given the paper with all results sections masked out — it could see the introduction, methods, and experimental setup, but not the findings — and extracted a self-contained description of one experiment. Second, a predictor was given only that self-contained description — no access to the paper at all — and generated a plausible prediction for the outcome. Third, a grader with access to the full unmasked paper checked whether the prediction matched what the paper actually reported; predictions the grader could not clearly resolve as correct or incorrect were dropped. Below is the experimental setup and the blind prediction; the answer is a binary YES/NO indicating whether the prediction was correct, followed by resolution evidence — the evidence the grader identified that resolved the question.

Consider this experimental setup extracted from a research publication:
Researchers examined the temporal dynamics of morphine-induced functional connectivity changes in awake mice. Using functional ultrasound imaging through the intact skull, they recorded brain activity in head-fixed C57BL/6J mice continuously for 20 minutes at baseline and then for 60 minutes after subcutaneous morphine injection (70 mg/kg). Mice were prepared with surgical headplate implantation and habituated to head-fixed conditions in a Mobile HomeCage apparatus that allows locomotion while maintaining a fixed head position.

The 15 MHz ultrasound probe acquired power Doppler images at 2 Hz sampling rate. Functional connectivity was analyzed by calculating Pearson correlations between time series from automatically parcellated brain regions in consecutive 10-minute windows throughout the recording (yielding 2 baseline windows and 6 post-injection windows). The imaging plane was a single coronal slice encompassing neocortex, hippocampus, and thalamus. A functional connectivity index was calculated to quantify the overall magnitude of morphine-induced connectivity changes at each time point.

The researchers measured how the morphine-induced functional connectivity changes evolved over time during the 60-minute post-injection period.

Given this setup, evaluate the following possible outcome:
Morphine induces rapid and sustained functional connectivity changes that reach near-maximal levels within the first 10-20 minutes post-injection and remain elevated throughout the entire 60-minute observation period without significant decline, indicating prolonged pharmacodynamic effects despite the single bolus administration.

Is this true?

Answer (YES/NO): NO